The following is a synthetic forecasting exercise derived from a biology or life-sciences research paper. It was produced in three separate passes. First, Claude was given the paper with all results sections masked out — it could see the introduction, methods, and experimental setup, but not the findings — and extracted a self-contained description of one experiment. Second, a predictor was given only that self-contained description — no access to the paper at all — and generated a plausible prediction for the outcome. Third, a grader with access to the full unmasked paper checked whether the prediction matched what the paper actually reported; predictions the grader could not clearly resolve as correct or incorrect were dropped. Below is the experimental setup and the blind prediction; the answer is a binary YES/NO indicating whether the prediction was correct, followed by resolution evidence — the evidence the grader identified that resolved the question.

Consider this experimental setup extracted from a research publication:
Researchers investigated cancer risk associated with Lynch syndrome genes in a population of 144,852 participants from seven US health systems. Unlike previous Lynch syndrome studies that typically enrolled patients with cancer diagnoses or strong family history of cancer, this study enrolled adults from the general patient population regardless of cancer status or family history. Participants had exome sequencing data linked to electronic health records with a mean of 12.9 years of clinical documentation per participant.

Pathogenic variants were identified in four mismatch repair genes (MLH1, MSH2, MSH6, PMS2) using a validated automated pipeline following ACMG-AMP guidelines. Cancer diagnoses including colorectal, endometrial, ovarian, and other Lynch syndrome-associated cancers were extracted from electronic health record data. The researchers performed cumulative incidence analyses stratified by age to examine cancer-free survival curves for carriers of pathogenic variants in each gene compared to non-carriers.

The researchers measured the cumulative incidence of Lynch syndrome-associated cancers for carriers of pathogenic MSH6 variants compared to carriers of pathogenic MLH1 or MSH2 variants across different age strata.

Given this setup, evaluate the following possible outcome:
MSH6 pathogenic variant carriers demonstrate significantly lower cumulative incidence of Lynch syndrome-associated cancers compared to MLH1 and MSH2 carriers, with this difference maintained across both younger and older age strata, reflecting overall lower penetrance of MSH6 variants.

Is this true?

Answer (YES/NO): YES